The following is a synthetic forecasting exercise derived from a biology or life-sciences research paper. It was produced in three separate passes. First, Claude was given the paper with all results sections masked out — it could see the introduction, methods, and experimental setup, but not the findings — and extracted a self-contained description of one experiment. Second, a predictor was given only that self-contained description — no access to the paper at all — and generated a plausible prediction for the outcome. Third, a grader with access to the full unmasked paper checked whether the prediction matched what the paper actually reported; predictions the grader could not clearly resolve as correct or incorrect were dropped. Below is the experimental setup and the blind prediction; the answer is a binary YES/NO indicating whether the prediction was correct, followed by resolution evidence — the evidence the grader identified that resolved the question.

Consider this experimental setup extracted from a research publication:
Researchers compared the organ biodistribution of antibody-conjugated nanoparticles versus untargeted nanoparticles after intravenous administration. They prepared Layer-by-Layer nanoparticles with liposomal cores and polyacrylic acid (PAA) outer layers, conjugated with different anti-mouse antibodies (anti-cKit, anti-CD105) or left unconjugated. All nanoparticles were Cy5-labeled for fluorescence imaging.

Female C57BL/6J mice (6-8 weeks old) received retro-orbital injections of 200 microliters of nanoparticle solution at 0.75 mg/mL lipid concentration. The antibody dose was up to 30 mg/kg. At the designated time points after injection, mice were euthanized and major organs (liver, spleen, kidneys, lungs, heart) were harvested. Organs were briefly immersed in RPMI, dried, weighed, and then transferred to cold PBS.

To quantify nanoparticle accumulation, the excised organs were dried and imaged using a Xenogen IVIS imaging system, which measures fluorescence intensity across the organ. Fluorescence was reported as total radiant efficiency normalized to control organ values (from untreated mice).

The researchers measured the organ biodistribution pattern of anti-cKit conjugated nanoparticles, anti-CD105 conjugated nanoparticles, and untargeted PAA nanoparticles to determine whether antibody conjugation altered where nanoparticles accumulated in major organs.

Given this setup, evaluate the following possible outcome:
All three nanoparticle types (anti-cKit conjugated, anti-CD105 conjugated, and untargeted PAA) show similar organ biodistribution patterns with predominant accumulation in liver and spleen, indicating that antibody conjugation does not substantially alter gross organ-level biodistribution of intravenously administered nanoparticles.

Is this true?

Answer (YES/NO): NO